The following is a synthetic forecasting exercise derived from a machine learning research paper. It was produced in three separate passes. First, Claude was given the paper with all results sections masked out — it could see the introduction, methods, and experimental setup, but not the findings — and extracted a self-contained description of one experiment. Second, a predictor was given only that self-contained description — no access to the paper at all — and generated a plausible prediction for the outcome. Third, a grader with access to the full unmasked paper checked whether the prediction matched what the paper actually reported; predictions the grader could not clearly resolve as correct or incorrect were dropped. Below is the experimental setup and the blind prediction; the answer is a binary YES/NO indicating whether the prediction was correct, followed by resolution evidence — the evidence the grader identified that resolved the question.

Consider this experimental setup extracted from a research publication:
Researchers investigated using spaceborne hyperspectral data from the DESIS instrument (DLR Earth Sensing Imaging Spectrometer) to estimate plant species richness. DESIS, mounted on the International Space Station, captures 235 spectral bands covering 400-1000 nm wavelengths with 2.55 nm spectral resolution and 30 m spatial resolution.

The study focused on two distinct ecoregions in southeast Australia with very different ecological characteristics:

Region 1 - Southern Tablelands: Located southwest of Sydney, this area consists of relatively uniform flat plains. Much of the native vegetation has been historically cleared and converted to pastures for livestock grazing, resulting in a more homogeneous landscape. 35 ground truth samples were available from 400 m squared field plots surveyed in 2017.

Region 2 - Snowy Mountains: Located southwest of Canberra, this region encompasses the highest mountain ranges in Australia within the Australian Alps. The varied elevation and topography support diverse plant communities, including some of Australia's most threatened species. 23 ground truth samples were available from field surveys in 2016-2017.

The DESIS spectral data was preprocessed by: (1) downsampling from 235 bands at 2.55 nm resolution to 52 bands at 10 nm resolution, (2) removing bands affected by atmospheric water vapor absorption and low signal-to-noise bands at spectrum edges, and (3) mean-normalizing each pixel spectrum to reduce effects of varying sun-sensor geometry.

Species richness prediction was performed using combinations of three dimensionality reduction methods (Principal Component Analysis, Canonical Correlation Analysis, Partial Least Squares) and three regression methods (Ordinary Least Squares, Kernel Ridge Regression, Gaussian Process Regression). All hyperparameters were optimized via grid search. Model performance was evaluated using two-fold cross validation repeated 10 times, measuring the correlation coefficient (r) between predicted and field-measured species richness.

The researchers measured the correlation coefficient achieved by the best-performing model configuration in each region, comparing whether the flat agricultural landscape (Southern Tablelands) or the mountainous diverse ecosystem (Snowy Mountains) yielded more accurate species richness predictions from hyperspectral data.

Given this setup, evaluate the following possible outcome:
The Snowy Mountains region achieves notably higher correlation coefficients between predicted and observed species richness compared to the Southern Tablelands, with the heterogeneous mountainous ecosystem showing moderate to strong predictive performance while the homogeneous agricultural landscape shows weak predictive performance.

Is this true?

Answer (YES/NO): NO